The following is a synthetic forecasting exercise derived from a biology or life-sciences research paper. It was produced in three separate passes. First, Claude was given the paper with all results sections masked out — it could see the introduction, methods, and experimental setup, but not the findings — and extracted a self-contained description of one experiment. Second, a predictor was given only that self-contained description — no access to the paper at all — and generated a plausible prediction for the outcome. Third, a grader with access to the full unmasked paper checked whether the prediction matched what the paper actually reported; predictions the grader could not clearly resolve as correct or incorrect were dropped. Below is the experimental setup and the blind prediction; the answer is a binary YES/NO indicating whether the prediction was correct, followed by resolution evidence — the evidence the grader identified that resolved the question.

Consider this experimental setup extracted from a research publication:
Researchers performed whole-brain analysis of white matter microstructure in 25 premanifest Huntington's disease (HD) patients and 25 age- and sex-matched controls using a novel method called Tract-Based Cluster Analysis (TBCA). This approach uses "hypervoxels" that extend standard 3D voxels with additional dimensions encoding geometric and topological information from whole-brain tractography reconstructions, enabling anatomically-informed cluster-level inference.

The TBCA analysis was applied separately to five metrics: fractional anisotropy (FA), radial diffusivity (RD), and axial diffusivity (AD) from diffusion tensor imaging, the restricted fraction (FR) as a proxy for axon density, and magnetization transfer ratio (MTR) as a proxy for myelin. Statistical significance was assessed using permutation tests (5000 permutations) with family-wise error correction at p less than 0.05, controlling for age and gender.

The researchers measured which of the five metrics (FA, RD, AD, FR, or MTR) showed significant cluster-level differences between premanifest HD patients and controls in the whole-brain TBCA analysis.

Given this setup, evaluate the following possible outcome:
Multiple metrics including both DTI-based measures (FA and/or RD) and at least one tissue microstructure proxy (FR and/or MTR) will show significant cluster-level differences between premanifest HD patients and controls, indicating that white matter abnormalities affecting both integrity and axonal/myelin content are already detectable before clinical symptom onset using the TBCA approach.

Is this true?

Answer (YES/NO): YES